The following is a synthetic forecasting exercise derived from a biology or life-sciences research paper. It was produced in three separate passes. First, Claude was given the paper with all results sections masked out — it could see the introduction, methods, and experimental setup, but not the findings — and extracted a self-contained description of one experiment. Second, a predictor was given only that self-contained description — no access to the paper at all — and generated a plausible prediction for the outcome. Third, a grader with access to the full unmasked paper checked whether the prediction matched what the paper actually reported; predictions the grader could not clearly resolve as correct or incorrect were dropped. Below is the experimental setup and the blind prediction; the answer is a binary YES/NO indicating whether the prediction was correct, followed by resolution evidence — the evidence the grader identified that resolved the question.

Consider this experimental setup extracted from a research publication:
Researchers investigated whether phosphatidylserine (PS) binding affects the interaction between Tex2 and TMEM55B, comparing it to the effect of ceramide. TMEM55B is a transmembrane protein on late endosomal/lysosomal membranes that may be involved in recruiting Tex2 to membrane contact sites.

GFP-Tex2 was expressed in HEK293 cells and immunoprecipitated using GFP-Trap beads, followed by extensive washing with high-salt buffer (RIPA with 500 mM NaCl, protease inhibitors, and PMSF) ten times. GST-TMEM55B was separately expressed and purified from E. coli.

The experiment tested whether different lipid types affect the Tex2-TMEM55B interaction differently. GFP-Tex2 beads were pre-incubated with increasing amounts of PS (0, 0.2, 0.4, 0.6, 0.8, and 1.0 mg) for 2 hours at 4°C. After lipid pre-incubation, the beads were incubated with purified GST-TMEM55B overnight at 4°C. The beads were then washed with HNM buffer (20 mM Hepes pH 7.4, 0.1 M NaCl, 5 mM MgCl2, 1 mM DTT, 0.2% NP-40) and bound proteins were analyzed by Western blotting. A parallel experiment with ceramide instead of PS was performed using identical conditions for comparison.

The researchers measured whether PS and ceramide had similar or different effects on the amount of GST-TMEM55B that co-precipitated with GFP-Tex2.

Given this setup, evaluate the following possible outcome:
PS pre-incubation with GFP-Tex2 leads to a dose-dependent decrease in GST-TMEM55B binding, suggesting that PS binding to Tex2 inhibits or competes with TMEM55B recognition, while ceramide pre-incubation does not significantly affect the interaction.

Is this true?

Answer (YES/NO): NO